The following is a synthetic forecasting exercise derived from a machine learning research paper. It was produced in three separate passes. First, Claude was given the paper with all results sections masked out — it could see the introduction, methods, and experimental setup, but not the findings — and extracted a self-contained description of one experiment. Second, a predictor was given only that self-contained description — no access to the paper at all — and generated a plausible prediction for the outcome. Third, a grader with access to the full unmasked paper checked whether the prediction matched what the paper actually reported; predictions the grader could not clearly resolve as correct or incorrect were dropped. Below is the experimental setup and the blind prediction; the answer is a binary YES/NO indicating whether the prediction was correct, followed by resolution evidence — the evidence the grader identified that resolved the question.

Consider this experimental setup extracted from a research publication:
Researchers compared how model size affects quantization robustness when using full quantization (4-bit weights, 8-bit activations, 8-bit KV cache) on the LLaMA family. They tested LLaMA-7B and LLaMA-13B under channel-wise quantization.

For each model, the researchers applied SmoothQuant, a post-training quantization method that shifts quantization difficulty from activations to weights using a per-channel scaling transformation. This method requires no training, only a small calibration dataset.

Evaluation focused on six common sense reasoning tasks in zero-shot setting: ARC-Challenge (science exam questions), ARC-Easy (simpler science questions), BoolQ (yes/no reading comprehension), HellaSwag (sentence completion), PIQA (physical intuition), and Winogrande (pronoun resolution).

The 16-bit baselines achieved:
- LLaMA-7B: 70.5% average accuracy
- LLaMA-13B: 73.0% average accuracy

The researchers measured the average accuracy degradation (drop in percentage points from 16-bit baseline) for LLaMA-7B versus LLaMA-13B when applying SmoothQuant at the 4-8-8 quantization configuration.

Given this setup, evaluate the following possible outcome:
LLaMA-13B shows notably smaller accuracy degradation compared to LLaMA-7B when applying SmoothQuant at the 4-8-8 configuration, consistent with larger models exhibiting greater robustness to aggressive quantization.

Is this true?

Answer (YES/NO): NO